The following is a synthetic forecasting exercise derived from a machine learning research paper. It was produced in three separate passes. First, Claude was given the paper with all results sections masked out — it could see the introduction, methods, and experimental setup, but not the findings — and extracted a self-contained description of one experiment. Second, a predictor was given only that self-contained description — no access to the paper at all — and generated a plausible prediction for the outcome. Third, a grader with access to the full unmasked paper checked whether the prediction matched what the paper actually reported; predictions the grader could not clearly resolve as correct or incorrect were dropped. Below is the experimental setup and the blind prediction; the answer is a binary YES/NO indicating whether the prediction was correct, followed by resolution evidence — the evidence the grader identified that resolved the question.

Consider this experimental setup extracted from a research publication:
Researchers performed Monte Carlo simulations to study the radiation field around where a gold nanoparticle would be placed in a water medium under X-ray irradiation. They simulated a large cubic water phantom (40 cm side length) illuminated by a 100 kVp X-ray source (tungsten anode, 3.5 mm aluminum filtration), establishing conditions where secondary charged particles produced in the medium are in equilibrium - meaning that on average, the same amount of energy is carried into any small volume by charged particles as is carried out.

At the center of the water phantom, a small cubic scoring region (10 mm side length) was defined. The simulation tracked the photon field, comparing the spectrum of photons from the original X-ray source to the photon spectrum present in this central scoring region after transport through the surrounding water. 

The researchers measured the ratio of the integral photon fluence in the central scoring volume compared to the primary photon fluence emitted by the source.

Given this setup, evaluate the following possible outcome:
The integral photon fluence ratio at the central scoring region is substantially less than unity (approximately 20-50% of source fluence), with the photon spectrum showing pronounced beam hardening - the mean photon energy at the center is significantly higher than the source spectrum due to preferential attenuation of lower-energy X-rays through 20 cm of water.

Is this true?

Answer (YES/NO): NO